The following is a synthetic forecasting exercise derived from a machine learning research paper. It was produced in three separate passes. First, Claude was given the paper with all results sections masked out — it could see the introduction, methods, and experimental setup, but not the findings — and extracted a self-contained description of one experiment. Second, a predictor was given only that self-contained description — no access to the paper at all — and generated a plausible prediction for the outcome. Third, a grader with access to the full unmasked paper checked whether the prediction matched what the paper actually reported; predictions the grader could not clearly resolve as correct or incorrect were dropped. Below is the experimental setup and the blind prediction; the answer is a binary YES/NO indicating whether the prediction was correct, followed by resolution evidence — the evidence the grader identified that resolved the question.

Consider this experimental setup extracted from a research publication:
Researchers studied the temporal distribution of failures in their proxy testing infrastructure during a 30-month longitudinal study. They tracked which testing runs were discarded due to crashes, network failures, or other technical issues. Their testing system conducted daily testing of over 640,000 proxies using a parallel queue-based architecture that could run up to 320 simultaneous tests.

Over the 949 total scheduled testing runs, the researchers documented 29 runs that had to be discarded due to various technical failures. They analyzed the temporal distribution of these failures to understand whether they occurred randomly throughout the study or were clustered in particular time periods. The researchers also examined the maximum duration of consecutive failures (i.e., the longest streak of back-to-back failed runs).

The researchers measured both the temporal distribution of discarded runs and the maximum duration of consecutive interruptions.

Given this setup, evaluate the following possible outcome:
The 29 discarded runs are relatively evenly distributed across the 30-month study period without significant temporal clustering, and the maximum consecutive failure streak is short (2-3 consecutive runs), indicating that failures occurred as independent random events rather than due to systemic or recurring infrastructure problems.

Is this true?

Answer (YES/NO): NO